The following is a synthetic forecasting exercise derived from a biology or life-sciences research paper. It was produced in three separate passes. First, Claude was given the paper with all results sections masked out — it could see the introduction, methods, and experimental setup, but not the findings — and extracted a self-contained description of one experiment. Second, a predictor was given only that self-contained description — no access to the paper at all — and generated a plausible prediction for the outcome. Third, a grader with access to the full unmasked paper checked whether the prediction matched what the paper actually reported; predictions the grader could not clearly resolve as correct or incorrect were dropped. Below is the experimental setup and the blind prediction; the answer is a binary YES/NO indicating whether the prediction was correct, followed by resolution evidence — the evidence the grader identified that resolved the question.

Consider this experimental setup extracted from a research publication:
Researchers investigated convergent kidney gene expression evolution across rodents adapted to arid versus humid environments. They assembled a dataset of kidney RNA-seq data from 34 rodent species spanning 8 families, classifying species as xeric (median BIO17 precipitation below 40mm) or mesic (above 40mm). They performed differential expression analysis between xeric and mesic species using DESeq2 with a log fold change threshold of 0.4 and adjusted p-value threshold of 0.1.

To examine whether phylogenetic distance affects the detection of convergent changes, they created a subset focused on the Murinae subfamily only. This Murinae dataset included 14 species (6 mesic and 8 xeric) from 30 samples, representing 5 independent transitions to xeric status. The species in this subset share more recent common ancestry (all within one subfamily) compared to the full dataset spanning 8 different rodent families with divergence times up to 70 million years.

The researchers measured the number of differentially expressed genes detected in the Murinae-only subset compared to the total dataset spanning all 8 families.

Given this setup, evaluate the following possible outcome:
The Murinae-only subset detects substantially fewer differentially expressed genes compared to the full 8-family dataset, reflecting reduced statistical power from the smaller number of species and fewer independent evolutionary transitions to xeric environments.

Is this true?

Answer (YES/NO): NO